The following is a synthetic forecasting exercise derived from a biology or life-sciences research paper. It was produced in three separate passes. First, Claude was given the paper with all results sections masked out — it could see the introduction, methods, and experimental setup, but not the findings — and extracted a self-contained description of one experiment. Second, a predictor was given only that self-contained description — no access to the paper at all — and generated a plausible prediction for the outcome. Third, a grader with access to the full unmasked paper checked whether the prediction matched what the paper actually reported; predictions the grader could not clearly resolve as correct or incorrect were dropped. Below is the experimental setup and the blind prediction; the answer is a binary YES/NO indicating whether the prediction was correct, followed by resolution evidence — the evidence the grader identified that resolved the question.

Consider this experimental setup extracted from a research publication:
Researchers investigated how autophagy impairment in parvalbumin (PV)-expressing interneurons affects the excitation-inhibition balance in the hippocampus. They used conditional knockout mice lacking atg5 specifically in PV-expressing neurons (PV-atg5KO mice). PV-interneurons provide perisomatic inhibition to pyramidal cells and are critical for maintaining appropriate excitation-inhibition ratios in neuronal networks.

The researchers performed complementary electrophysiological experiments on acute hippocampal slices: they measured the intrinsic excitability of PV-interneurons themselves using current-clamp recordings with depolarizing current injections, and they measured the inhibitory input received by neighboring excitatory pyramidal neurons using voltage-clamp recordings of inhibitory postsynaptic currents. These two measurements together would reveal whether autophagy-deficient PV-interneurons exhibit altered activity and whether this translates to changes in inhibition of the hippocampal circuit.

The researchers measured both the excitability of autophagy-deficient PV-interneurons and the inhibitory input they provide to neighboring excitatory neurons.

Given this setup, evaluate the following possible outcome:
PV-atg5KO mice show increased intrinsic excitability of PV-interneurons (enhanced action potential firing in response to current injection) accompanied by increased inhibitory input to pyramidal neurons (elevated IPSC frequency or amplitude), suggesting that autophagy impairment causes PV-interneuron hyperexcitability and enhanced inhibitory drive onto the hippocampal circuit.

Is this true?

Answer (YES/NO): NO